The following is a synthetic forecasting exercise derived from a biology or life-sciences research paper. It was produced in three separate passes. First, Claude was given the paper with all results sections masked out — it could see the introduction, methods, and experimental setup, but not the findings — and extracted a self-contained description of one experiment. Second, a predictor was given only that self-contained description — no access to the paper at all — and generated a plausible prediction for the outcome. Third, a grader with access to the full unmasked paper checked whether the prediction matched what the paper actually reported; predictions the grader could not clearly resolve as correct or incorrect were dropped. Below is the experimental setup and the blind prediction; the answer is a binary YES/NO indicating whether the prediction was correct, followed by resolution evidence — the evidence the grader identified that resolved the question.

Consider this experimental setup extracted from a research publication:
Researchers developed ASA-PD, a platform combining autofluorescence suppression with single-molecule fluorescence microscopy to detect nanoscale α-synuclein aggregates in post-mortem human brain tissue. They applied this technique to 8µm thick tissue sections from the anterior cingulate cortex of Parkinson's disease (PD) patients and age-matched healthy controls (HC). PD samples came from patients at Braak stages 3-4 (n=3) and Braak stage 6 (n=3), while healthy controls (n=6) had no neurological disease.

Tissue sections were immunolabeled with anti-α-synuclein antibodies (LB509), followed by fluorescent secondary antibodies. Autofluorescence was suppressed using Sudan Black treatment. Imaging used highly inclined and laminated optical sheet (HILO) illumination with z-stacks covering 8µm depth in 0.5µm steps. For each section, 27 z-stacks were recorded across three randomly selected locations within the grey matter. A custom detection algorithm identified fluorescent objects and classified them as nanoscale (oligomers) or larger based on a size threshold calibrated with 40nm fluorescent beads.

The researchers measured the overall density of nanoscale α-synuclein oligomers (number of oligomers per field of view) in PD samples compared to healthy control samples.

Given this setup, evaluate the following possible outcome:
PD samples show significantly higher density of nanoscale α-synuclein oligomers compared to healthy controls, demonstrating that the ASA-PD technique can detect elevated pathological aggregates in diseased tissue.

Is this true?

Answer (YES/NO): NO